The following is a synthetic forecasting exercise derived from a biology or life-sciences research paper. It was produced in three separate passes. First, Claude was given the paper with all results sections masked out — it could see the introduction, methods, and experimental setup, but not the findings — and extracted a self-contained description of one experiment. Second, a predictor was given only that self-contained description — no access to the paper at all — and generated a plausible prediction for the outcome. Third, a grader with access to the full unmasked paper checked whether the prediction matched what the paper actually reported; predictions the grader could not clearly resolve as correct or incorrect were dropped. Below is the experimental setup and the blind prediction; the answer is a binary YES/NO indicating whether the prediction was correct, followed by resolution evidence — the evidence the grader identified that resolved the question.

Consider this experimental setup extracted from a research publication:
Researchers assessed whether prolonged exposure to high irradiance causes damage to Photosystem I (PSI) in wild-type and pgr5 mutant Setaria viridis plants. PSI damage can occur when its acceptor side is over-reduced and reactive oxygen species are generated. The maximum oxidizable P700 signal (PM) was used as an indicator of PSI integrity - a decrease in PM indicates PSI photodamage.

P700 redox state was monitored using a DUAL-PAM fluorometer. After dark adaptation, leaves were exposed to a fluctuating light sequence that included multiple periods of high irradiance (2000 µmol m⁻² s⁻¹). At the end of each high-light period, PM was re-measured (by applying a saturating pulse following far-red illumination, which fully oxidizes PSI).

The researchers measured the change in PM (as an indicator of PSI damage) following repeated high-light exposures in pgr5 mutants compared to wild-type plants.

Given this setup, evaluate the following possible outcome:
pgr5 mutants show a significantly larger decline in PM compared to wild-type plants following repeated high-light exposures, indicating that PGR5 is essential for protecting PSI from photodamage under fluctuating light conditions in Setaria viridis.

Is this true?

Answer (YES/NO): YES